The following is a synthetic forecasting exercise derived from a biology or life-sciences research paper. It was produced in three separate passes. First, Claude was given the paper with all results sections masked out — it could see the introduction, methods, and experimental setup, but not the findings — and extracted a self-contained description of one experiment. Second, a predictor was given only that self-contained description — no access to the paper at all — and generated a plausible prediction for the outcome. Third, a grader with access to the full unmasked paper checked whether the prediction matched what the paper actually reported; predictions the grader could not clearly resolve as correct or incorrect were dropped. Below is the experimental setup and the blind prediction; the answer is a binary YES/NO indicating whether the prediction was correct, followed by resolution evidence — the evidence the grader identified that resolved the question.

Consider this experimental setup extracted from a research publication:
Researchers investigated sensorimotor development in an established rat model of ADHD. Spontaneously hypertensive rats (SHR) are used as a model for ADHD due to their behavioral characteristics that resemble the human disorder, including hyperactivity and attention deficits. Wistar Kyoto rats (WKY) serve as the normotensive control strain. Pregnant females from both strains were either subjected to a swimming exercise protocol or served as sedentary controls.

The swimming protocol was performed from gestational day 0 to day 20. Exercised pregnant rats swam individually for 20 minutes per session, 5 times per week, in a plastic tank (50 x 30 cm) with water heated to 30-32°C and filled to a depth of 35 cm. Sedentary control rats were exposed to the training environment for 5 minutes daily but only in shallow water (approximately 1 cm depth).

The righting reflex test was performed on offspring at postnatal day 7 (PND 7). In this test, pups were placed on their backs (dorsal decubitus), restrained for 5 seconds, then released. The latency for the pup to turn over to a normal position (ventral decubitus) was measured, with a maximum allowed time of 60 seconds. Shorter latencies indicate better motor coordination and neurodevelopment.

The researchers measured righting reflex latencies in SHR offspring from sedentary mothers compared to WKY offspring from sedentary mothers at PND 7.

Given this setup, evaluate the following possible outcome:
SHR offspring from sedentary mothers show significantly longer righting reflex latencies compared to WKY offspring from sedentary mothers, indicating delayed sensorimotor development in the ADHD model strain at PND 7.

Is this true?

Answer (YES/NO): YES